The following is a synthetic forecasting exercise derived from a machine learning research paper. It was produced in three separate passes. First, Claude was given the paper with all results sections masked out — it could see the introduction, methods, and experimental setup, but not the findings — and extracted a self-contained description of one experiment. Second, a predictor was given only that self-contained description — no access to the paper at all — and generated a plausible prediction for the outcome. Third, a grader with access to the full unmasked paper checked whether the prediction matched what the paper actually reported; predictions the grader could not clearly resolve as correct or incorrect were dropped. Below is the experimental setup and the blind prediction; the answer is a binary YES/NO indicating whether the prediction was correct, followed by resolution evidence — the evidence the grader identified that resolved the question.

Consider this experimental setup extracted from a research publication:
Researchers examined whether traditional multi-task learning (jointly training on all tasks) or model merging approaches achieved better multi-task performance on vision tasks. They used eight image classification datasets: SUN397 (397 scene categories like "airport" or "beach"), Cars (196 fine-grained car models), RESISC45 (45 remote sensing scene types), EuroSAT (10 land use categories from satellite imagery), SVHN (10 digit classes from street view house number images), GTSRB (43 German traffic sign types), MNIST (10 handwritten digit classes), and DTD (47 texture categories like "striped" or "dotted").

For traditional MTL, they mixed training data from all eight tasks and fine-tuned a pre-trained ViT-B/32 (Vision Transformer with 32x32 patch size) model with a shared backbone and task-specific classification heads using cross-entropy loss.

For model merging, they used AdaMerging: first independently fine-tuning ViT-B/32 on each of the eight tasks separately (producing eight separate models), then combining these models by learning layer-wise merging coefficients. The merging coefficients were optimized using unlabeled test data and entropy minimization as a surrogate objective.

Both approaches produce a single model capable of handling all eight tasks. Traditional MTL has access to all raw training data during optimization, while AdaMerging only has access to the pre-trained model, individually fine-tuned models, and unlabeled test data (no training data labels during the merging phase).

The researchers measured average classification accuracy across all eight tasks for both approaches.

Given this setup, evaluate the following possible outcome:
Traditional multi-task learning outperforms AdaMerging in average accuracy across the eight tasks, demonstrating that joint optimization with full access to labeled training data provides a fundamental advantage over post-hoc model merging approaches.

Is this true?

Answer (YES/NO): YES